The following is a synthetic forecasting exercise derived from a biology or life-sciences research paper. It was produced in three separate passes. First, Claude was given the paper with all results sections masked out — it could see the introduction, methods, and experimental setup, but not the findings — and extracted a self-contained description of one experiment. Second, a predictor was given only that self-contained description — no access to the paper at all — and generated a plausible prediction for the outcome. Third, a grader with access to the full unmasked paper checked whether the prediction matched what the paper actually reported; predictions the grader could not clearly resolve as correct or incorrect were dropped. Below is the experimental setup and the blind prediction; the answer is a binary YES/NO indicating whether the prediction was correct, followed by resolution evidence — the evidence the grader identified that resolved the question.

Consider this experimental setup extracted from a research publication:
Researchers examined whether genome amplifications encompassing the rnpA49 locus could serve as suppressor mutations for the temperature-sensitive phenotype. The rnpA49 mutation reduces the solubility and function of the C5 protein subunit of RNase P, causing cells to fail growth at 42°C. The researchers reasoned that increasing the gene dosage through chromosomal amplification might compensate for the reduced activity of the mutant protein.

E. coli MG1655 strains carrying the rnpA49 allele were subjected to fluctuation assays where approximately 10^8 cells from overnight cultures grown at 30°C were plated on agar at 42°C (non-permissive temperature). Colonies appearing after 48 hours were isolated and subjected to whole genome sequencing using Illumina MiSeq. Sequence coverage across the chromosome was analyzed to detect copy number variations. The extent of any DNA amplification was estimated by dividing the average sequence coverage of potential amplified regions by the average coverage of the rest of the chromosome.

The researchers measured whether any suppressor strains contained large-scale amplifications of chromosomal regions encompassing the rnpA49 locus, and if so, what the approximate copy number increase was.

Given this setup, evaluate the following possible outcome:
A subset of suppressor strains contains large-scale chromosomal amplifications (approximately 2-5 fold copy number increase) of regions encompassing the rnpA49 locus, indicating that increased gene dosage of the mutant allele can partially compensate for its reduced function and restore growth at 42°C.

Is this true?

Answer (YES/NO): YES